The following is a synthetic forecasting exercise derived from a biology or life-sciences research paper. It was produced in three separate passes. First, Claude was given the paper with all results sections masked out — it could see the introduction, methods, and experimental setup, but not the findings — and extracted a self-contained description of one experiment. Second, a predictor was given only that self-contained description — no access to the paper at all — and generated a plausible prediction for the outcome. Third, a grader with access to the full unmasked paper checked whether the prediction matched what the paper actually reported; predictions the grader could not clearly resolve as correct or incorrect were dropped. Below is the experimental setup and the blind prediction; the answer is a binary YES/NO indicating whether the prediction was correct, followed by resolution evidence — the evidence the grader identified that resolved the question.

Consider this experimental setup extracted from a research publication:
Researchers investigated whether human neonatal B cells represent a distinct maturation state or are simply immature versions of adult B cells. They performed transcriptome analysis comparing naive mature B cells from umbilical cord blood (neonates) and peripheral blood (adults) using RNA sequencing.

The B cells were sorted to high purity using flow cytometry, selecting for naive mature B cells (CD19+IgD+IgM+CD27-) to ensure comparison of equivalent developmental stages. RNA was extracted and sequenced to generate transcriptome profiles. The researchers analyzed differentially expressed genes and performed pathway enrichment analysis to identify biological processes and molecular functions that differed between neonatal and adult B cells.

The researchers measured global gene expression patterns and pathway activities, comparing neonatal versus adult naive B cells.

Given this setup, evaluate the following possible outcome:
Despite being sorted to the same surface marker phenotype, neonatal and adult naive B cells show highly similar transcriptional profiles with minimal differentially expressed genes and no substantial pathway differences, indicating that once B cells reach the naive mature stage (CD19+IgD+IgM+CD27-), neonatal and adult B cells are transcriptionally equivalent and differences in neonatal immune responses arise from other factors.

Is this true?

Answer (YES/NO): NO